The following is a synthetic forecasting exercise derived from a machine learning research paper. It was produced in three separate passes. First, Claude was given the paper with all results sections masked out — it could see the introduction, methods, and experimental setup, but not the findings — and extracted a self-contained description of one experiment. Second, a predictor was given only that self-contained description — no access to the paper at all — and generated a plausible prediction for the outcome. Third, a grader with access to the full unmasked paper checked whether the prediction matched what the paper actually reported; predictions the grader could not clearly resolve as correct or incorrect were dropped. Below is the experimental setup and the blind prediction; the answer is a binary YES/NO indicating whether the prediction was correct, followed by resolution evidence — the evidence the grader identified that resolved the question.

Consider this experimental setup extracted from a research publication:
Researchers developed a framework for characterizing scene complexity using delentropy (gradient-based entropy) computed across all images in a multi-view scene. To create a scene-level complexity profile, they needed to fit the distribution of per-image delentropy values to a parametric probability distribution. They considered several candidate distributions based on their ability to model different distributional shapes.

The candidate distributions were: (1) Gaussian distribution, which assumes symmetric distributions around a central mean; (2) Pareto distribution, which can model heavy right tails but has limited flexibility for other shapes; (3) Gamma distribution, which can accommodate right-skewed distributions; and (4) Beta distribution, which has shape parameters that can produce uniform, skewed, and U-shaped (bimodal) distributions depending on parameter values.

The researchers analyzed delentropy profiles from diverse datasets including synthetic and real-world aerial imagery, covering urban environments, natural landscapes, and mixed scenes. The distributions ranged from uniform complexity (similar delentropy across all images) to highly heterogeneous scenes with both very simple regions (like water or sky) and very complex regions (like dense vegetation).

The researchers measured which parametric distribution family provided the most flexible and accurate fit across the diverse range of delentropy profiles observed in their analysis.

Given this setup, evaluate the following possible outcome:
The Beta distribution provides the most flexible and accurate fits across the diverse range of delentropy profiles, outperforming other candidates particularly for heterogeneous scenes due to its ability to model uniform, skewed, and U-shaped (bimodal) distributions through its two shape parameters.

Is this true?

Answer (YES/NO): YES